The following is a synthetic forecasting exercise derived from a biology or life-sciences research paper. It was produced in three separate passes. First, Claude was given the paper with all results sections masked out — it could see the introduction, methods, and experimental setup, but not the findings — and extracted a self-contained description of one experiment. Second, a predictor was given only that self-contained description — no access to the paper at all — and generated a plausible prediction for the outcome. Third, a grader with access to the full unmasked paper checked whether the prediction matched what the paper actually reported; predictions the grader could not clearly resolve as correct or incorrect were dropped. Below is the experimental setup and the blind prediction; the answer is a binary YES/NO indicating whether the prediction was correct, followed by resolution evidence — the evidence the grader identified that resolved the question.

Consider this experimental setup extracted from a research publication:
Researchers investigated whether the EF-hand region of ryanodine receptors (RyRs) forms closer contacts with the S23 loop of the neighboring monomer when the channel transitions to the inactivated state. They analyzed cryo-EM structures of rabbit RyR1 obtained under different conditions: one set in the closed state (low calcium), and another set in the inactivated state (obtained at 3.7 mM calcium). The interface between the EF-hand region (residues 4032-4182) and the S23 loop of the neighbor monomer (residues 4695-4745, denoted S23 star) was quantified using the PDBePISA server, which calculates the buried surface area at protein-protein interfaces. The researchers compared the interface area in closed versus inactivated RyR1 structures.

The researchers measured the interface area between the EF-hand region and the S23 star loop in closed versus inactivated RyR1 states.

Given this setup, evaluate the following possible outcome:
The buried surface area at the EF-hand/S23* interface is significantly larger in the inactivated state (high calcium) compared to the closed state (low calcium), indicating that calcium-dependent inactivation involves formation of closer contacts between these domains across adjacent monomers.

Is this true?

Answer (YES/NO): YES